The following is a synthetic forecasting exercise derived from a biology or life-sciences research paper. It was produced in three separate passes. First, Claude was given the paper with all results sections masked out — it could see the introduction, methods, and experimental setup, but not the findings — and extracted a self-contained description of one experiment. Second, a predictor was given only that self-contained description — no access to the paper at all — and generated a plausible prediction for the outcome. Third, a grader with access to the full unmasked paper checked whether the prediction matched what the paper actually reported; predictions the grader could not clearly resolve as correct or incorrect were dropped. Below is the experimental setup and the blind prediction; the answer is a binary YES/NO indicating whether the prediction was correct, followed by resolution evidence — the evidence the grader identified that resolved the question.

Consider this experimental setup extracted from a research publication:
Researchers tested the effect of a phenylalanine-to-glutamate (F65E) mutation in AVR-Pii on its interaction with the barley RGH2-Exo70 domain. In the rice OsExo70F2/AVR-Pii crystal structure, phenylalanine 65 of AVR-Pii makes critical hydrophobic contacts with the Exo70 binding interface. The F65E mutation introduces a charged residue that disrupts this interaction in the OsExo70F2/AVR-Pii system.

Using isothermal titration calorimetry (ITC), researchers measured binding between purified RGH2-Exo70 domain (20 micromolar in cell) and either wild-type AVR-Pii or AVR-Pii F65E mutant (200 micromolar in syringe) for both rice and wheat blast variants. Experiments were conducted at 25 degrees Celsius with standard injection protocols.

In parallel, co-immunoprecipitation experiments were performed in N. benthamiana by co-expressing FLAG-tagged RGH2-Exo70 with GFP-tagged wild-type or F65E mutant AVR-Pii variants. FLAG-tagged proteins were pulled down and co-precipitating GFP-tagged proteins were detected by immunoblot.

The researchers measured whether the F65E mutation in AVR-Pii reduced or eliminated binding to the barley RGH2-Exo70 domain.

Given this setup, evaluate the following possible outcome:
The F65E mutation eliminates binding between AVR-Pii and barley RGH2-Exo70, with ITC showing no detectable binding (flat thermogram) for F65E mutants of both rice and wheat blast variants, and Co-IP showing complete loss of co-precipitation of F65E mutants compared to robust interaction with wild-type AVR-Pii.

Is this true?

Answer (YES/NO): YES